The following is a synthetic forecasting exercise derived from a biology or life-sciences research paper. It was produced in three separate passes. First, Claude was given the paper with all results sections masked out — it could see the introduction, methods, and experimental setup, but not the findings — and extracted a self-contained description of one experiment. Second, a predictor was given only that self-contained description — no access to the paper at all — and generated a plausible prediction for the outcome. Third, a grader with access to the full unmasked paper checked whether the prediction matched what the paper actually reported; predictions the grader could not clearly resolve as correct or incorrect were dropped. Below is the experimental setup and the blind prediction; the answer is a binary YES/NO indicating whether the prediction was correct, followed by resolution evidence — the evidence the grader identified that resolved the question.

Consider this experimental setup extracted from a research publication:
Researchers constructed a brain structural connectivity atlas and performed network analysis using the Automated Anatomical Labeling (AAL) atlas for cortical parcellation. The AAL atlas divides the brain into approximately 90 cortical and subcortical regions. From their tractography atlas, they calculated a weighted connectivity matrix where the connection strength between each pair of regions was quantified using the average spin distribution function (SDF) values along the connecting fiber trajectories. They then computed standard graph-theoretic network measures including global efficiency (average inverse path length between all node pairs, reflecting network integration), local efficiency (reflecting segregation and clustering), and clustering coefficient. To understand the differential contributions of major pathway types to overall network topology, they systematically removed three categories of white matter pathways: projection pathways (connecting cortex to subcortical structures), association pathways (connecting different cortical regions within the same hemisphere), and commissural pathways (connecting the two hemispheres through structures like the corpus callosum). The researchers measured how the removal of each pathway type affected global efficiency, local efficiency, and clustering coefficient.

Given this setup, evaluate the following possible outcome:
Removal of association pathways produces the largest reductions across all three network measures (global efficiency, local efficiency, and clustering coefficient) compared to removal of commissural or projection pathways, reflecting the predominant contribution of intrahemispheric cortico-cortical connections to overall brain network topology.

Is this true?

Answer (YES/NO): NO